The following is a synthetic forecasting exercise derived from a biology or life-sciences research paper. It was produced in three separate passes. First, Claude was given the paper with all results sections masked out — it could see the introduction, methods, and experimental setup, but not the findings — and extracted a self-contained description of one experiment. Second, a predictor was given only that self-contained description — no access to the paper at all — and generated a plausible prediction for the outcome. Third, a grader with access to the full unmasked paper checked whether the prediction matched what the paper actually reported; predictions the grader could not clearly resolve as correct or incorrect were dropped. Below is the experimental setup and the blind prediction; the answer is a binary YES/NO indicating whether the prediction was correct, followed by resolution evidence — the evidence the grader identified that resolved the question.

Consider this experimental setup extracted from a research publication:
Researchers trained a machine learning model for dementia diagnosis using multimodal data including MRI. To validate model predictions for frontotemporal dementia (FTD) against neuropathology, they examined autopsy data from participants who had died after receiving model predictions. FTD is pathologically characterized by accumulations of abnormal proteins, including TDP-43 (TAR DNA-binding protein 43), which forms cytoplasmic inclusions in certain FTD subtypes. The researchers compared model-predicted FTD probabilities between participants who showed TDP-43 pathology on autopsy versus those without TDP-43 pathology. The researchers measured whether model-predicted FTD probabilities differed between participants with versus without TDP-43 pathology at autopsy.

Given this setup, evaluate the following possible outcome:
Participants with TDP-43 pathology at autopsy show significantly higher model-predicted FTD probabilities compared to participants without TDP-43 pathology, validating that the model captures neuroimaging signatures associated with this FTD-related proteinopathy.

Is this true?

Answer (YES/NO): YES